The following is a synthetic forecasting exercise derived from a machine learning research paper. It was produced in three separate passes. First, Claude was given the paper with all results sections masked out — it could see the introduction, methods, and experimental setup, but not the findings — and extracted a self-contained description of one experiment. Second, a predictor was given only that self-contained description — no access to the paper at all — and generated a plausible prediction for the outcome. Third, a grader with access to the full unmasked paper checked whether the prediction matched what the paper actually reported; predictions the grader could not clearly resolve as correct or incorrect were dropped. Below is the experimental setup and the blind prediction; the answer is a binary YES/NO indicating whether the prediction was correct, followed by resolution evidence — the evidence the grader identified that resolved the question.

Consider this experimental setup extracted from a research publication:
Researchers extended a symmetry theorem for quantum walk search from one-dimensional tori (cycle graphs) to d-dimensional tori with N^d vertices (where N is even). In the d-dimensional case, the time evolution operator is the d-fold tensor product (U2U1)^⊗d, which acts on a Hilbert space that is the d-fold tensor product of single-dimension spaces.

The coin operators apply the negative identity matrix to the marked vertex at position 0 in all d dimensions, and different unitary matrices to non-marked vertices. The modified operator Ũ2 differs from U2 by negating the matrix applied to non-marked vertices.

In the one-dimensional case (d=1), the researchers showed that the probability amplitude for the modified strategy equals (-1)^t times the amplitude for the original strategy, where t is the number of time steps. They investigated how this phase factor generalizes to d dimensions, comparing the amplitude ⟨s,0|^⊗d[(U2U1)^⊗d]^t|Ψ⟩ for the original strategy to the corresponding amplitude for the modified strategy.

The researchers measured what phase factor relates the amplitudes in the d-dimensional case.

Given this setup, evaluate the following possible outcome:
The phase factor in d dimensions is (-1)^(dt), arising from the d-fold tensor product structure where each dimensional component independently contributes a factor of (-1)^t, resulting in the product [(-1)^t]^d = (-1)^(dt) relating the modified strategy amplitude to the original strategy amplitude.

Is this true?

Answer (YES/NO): YES